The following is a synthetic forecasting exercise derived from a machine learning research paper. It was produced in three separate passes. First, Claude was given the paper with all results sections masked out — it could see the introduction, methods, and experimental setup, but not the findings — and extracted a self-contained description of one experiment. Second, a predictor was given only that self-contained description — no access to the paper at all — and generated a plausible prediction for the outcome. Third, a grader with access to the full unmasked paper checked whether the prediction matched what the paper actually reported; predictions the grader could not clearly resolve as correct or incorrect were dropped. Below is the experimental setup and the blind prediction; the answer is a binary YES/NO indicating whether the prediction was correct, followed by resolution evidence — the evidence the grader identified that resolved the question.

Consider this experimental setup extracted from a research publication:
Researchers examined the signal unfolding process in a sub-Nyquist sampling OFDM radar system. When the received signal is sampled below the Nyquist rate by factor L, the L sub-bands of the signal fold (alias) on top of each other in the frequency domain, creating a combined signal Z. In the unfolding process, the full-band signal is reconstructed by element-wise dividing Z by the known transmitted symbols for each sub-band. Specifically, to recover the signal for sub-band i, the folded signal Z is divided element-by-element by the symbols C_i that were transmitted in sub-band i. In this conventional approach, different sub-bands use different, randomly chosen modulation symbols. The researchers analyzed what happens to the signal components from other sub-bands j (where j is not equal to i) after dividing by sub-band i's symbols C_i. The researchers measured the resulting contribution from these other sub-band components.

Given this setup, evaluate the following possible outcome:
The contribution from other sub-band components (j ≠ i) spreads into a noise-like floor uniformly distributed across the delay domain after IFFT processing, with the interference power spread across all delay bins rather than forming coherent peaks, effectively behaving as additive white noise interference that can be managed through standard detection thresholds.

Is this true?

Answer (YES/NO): NO